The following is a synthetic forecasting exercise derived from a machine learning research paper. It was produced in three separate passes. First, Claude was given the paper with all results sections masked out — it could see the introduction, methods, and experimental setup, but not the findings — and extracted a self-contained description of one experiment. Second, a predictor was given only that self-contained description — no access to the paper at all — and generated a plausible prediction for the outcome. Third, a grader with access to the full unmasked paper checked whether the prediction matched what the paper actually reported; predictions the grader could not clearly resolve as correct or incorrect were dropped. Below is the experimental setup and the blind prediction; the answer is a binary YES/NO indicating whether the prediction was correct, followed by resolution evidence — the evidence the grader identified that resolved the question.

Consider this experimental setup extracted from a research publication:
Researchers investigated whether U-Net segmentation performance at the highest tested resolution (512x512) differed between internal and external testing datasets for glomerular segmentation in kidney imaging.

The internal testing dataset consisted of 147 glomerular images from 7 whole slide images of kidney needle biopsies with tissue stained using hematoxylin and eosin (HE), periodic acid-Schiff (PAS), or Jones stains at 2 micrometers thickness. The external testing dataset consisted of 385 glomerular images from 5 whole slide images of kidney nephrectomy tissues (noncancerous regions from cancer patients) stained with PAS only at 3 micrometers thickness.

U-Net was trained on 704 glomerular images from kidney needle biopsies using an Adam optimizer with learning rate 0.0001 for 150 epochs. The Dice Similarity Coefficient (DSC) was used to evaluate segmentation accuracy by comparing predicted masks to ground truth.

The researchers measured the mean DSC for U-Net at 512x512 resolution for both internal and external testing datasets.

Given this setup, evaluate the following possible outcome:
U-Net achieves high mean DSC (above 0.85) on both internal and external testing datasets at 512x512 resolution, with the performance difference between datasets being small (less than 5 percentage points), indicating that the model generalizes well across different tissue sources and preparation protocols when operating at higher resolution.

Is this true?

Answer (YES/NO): NO